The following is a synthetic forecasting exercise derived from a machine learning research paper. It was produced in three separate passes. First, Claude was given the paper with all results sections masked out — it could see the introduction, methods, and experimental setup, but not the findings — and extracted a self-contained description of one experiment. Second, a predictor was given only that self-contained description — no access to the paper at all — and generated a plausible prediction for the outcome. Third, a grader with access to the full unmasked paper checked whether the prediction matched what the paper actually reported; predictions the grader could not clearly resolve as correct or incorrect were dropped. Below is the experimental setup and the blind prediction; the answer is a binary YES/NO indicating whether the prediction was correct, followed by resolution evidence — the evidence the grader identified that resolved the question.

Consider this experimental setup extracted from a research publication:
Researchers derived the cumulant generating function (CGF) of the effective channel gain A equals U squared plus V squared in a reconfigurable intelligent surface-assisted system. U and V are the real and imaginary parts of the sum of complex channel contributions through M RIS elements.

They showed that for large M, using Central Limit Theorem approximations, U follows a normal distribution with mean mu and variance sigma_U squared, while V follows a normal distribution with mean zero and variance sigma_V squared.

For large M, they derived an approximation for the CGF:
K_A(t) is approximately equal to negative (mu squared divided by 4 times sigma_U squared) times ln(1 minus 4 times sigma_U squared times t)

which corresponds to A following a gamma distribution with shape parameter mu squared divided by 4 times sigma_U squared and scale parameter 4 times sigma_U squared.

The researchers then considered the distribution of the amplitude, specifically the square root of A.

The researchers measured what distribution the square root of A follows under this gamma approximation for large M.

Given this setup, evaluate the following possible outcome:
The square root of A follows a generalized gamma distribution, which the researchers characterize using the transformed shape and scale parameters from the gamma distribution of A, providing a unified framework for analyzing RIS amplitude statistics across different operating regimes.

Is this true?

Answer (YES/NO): NO